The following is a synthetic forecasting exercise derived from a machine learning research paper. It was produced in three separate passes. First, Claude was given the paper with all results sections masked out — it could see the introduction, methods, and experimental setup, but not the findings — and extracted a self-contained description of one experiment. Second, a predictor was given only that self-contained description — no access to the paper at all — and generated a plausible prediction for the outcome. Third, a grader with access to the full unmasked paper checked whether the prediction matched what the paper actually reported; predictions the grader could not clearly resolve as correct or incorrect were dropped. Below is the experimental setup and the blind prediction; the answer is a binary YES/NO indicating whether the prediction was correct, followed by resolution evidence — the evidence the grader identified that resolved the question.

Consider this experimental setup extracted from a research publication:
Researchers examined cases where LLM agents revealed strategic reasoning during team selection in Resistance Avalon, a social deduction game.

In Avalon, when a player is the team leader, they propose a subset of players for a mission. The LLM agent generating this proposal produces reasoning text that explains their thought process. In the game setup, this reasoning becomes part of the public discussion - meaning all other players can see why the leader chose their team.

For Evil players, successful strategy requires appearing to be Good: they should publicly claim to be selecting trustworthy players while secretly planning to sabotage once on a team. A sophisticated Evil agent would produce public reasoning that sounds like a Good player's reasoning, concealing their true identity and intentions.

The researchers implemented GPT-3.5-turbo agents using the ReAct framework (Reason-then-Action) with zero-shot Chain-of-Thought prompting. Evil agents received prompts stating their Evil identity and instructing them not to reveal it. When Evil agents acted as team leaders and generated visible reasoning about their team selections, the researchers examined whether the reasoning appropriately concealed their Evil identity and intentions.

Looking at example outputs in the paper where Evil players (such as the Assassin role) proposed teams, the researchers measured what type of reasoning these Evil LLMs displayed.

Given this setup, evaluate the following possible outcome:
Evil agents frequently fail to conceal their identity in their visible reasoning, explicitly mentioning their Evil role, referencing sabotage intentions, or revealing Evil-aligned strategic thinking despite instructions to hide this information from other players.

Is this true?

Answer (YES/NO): YES